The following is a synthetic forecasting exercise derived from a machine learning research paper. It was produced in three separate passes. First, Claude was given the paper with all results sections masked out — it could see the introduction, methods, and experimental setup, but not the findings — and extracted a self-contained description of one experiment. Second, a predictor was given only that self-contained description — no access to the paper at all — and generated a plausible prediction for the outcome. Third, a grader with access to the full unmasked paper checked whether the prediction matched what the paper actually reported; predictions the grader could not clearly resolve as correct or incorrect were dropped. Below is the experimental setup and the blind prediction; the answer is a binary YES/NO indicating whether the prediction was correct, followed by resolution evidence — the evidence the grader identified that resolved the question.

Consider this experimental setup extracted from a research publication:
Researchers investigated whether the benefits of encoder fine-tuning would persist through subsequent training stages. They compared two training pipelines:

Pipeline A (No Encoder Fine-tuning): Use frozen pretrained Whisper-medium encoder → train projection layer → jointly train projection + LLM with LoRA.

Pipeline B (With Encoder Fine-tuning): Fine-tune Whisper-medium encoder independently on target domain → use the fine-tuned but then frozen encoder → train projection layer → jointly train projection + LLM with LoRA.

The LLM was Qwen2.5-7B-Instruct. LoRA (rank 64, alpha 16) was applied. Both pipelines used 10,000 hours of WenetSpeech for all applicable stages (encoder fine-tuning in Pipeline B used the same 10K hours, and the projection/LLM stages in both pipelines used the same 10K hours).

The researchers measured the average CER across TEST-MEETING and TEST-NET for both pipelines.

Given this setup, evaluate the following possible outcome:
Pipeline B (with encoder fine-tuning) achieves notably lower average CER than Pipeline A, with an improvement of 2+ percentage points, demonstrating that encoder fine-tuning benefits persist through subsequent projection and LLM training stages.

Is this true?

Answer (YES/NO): YES